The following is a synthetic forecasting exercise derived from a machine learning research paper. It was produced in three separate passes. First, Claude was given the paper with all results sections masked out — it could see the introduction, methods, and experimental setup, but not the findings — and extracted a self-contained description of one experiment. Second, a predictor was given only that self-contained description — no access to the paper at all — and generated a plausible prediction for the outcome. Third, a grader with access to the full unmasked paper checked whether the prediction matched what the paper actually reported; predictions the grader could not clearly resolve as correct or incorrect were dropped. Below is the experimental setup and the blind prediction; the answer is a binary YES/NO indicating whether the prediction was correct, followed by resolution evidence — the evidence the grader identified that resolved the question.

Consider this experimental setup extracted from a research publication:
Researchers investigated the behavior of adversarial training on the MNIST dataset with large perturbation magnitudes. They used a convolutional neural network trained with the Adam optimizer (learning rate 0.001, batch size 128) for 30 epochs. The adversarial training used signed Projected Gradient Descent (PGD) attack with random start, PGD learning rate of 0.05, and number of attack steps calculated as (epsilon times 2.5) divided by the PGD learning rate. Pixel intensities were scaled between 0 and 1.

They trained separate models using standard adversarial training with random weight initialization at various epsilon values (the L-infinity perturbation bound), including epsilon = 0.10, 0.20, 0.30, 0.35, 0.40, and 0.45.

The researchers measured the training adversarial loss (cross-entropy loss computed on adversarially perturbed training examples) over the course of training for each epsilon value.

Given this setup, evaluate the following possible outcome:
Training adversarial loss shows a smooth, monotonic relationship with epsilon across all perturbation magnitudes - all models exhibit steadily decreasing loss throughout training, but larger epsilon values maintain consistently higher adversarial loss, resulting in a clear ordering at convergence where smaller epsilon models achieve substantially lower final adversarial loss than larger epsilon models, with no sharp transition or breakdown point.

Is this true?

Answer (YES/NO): NO